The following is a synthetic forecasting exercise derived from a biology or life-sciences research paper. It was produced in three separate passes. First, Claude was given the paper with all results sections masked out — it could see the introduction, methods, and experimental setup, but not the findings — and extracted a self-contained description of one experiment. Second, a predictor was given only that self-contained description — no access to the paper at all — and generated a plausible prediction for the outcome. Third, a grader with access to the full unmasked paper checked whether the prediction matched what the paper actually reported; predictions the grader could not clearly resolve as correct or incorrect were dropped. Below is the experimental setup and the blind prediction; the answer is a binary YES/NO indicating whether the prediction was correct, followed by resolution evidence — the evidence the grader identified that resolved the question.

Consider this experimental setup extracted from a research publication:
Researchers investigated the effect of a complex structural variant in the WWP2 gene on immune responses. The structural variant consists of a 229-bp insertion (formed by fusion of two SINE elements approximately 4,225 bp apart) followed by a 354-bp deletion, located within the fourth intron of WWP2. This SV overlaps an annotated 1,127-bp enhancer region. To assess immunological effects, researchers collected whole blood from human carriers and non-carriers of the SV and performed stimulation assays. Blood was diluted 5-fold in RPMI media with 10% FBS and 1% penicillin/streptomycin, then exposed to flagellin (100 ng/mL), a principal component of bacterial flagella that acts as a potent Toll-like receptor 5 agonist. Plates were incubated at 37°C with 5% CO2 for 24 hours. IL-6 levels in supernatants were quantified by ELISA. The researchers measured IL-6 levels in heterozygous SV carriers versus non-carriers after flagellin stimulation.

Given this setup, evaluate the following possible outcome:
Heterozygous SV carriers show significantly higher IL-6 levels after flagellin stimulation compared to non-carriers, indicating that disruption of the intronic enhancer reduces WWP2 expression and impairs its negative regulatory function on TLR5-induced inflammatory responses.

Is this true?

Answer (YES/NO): YES